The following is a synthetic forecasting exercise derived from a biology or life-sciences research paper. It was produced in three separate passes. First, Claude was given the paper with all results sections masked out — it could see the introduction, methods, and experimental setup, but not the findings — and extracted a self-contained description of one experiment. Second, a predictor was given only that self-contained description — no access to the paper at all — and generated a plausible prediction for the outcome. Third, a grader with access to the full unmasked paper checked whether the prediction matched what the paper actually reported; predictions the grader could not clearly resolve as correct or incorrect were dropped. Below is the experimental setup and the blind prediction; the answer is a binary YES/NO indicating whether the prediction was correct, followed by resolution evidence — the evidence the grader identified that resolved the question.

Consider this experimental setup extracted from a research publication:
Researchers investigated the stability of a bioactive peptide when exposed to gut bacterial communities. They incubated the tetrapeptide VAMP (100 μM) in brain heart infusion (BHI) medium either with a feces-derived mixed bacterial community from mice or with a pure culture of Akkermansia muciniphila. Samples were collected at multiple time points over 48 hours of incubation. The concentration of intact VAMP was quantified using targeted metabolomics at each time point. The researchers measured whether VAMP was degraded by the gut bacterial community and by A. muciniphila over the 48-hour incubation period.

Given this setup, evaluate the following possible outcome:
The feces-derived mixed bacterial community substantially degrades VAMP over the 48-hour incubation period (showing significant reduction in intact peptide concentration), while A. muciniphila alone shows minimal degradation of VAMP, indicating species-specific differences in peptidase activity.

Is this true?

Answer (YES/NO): NO